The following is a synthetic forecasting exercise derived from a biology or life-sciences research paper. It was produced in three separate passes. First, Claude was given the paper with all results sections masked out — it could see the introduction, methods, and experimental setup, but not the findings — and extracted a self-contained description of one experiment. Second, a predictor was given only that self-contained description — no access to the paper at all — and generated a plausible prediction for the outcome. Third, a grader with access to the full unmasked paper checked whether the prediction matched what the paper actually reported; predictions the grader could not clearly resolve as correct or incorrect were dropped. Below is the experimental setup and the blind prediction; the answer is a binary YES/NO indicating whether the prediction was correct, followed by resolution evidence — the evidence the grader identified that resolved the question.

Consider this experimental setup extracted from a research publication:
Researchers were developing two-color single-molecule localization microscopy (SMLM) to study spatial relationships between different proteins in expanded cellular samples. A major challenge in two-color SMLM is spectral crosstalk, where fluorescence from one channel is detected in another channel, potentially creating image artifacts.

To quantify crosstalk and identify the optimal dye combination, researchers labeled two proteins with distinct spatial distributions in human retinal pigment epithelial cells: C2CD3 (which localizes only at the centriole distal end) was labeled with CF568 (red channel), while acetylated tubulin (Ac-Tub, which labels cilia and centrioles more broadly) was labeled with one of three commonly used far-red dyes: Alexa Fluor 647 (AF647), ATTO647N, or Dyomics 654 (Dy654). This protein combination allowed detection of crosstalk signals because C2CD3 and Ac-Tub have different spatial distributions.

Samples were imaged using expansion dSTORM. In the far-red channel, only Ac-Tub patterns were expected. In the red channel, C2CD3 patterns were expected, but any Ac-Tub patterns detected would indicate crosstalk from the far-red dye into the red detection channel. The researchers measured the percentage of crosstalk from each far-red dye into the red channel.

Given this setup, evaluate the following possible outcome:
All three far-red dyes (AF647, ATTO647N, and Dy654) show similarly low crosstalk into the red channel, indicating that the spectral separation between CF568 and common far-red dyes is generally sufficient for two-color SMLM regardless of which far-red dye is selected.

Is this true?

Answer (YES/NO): NO